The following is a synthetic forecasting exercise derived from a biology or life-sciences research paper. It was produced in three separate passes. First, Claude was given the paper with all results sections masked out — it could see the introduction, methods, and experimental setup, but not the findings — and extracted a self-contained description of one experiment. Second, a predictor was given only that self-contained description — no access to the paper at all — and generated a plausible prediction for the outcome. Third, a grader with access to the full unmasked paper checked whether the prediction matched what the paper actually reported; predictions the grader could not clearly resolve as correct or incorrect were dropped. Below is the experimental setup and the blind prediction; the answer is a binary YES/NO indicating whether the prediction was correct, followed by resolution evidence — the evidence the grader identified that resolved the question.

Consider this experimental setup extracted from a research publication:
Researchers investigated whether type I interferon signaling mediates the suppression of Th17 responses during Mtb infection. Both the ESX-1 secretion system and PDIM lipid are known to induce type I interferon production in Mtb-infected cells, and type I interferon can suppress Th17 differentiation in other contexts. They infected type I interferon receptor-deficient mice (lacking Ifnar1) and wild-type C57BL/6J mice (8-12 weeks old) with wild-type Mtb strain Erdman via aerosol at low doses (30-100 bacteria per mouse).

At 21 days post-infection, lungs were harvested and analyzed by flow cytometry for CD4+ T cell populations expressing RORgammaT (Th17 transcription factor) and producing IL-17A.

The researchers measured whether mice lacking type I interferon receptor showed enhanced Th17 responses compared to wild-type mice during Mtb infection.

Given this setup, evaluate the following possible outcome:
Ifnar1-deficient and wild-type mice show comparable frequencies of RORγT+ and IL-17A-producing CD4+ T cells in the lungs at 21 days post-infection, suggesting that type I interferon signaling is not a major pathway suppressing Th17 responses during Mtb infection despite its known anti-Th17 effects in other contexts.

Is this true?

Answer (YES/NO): YES